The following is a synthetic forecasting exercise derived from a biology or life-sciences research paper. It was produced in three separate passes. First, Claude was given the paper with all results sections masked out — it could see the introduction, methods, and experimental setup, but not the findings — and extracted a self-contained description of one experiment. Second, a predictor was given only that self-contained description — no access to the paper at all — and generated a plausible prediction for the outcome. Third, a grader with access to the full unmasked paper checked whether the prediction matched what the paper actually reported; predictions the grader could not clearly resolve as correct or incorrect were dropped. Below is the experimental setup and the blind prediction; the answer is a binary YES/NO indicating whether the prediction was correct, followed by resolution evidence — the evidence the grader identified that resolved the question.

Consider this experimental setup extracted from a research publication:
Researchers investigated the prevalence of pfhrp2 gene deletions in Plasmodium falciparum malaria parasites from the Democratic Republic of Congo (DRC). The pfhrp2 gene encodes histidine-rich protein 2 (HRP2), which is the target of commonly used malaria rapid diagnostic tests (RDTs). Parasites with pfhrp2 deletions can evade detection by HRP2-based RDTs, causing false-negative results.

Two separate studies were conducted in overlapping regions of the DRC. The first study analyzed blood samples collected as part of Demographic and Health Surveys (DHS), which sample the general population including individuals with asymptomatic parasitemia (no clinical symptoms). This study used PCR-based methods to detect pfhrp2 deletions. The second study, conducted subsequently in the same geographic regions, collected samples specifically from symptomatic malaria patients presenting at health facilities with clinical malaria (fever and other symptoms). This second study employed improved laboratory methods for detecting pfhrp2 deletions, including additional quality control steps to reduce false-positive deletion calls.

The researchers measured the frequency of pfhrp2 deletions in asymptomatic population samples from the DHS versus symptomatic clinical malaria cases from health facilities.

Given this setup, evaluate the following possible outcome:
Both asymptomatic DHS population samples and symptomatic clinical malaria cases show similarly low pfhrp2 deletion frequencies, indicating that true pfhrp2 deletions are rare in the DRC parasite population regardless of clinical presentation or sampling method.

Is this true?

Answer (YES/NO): NO